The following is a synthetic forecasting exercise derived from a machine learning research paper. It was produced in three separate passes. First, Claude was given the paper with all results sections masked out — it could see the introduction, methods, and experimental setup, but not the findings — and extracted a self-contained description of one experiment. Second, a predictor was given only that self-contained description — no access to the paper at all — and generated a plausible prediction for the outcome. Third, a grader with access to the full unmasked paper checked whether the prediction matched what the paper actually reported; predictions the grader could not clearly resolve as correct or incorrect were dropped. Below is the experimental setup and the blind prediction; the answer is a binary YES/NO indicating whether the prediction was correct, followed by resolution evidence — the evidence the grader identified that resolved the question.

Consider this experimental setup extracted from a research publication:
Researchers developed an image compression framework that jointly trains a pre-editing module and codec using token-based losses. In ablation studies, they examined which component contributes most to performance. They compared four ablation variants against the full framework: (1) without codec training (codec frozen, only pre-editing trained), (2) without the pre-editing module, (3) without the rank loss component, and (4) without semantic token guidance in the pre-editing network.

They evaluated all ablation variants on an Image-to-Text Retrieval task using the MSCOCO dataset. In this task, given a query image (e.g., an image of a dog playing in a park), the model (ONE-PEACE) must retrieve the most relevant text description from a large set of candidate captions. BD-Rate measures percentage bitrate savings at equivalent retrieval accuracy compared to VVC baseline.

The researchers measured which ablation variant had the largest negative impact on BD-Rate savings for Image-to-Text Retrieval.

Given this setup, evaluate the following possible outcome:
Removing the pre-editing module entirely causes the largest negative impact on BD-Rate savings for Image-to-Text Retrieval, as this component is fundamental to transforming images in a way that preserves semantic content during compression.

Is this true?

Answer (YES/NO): NO